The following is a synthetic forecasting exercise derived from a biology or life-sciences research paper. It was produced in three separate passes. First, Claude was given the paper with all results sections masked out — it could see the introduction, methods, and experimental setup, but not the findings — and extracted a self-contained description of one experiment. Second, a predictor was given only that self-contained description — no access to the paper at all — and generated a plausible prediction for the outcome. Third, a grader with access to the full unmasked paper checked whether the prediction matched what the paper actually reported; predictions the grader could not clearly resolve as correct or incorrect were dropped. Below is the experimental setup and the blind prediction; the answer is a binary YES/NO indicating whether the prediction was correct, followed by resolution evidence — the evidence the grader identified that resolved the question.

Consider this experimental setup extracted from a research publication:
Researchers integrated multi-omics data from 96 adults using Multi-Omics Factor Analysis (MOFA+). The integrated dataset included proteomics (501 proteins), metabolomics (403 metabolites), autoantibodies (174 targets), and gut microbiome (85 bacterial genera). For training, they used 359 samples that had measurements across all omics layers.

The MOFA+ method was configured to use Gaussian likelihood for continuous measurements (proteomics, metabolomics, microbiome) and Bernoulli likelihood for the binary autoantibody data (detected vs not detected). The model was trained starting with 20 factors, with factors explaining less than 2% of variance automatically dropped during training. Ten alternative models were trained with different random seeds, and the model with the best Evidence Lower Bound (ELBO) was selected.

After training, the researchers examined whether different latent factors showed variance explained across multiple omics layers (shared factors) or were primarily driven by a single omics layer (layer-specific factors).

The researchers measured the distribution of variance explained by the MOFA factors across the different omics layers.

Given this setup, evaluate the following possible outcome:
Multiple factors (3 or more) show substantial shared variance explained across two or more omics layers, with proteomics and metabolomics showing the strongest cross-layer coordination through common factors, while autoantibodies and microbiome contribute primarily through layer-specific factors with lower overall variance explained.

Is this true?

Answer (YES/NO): NO